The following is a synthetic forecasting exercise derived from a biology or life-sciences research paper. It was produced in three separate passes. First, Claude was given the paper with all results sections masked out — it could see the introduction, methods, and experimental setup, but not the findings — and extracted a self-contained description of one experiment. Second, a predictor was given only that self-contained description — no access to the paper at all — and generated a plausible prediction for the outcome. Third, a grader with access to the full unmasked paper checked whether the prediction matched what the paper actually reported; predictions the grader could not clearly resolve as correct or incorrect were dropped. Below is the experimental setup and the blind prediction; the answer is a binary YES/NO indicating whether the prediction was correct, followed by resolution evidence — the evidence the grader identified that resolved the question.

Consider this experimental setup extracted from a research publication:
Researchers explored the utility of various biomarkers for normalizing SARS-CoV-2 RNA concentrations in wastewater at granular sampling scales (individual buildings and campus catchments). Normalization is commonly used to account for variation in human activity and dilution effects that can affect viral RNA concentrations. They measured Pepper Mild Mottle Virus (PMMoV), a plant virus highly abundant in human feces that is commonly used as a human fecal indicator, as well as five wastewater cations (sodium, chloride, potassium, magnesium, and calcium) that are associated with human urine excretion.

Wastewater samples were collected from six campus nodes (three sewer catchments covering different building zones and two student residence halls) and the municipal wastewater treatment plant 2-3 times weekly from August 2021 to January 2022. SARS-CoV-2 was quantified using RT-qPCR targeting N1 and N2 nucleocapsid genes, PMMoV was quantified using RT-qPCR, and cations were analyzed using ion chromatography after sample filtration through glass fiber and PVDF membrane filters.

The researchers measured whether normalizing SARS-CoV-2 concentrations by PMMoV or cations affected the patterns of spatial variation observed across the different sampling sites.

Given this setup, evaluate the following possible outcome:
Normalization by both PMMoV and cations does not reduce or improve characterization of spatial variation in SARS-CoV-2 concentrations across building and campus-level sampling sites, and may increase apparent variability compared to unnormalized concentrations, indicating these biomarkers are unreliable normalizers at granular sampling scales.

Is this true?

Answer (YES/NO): NO